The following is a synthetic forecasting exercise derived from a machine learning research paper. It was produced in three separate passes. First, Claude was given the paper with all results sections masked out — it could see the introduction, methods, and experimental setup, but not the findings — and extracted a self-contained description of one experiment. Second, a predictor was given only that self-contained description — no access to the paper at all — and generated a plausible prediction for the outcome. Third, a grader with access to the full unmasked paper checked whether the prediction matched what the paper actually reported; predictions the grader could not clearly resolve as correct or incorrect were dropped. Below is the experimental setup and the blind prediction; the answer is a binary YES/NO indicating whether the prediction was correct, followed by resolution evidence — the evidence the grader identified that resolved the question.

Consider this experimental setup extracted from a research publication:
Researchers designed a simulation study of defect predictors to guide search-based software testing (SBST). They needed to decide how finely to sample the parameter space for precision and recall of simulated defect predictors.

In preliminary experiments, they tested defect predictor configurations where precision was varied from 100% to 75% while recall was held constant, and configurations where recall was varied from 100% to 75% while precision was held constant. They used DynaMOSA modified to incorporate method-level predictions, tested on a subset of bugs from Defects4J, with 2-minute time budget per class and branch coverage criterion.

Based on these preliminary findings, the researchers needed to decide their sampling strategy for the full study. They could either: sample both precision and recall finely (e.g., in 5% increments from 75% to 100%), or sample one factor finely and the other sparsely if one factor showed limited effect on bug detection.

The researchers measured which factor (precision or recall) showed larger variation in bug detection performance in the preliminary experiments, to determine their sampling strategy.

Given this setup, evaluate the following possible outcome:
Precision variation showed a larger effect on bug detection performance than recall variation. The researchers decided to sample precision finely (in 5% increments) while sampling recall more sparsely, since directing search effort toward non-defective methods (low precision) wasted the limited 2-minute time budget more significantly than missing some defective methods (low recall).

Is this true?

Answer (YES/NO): NO